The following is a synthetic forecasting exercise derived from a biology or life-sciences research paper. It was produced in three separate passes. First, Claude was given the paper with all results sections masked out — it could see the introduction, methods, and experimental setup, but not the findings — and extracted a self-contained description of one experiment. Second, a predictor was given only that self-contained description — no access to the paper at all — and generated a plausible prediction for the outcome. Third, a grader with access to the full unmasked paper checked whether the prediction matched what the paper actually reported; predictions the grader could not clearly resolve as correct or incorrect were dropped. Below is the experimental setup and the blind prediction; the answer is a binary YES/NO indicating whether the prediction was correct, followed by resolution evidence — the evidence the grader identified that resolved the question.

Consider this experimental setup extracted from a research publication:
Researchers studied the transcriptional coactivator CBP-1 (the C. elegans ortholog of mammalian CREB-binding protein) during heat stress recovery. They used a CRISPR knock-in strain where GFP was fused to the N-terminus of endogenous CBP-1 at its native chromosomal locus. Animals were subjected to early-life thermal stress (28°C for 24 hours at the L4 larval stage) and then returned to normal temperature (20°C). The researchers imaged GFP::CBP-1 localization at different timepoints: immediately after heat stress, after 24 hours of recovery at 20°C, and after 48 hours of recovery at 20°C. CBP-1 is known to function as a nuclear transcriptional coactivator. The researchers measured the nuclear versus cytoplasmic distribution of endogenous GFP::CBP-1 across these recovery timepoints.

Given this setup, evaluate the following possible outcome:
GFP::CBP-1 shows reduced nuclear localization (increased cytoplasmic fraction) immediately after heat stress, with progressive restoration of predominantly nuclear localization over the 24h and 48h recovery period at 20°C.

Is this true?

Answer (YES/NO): NO